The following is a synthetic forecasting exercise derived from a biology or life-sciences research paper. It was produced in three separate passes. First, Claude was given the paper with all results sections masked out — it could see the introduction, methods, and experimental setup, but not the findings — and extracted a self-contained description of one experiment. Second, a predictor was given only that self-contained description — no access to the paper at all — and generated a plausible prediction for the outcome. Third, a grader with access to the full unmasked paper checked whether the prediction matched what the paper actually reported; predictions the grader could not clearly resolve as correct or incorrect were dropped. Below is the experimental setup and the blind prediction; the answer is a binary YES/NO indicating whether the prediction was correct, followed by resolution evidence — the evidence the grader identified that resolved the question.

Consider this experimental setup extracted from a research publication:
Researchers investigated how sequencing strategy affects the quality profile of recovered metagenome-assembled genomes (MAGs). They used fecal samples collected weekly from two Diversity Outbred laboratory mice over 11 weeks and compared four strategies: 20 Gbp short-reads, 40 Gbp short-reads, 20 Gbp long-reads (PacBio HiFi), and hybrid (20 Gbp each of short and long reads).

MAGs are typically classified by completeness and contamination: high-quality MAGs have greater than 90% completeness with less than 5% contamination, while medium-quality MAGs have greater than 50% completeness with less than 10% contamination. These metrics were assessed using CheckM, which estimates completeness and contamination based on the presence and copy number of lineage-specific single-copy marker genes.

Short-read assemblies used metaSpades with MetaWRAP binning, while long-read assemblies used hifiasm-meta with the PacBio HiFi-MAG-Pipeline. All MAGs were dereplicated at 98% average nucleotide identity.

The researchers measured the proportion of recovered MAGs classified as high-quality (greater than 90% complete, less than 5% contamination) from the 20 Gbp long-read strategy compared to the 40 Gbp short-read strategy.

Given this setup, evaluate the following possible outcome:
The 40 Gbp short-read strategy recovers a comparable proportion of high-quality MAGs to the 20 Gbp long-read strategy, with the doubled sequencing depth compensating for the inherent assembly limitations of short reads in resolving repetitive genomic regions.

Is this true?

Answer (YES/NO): YES